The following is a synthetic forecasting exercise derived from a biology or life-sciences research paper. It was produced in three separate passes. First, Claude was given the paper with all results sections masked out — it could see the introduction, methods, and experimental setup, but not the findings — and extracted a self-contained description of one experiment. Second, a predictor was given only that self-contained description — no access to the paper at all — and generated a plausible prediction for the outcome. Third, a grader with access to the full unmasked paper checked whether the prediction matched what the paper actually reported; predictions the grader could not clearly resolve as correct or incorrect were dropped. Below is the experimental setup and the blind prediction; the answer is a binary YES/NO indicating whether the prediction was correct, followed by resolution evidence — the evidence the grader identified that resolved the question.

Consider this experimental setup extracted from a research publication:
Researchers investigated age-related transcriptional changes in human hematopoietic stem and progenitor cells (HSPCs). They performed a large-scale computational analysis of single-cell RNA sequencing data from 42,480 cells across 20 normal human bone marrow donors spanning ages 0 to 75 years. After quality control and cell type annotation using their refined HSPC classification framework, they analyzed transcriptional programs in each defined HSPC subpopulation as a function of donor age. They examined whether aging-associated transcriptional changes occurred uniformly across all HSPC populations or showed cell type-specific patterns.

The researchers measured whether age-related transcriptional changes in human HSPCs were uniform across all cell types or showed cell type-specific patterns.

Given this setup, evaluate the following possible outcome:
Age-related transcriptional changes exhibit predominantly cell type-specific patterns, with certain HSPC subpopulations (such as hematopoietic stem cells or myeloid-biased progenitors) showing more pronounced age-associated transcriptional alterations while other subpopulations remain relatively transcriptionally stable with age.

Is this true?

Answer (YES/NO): NO